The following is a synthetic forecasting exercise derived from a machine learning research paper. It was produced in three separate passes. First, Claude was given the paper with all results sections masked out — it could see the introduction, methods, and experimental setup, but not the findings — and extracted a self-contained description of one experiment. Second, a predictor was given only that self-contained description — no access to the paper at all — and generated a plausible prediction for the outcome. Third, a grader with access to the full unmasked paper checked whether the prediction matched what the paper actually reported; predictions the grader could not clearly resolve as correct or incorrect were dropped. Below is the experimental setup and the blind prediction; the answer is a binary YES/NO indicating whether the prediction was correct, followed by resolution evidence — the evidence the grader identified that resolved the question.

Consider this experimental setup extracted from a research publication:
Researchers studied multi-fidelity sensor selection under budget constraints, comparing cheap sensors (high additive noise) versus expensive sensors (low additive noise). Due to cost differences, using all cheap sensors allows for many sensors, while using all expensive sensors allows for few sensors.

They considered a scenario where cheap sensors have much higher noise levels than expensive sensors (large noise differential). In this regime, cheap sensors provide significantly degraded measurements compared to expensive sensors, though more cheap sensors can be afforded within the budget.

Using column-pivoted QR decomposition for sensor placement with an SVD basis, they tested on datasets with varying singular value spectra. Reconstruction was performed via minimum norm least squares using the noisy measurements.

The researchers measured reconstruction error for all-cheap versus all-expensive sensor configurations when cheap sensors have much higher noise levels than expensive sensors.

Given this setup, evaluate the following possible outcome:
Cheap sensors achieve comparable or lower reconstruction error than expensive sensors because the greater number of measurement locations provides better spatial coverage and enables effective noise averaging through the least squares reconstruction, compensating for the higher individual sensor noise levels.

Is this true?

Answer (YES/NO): NO